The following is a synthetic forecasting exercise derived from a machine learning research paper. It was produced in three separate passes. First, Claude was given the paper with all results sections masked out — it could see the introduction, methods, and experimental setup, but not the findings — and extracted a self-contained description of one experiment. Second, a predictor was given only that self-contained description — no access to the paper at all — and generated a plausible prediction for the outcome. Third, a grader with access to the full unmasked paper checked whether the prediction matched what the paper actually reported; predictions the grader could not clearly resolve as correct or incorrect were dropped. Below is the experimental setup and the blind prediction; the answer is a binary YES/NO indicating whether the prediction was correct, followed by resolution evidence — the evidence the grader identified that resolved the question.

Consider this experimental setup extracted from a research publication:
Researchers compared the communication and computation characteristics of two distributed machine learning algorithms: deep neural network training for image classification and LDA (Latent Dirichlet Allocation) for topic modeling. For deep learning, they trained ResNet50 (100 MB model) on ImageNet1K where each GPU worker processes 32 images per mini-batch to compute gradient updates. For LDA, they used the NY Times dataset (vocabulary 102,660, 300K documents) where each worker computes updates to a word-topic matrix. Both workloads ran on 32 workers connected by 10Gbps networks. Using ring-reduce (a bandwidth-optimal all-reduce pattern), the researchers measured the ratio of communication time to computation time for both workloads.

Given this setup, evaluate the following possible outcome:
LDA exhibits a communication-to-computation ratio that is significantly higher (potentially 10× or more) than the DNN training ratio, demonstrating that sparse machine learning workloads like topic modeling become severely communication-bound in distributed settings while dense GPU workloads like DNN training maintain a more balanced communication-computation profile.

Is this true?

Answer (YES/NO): NO